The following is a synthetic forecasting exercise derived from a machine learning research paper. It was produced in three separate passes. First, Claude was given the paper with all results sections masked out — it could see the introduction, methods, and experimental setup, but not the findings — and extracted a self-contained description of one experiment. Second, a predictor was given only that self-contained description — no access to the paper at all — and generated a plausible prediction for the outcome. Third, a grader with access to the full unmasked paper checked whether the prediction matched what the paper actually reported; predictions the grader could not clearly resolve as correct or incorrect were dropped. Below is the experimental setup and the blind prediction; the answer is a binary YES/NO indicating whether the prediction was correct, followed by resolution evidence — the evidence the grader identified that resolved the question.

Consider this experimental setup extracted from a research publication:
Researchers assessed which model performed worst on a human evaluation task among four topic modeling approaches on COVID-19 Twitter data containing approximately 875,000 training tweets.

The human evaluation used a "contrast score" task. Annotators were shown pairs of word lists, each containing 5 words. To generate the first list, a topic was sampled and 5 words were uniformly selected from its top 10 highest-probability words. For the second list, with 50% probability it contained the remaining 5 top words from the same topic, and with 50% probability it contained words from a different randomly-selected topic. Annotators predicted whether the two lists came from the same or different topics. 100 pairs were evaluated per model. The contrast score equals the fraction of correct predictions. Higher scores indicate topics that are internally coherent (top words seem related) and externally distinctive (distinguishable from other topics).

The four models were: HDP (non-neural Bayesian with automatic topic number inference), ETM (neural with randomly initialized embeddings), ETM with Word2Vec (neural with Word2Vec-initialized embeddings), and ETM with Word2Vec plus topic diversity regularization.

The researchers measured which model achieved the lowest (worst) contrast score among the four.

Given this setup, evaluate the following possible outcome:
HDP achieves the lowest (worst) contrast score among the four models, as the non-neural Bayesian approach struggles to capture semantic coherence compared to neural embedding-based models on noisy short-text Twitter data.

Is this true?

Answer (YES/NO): NO